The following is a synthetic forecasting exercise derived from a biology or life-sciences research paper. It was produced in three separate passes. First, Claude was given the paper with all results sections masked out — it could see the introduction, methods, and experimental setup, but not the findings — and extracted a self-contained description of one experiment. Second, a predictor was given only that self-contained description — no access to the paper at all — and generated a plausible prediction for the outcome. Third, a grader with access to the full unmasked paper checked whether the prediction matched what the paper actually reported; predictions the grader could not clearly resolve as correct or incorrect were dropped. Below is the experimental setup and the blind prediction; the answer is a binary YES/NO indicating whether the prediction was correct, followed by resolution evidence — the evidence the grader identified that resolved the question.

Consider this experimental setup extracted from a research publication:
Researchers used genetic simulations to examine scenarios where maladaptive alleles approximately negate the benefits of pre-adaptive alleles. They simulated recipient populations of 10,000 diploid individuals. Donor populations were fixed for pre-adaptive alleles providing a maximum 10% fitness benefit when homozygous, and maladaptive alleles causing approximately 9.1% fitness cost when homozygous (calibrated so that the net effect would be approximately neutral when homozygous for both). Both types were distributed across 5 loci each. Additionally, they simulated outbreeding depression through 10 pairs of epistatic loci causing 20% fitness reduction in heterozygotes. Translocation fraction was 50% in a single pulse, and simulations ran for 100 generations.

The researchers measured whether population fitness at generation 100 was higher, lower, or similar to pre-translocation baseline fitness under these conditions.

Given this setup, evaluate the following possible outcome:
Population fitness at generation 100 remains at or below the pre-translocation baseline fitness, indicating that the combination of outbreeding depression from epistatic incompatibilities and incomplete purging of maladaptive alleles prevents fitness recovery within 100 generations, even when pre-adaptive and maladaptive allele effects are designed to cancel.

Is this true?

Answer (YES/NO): YES